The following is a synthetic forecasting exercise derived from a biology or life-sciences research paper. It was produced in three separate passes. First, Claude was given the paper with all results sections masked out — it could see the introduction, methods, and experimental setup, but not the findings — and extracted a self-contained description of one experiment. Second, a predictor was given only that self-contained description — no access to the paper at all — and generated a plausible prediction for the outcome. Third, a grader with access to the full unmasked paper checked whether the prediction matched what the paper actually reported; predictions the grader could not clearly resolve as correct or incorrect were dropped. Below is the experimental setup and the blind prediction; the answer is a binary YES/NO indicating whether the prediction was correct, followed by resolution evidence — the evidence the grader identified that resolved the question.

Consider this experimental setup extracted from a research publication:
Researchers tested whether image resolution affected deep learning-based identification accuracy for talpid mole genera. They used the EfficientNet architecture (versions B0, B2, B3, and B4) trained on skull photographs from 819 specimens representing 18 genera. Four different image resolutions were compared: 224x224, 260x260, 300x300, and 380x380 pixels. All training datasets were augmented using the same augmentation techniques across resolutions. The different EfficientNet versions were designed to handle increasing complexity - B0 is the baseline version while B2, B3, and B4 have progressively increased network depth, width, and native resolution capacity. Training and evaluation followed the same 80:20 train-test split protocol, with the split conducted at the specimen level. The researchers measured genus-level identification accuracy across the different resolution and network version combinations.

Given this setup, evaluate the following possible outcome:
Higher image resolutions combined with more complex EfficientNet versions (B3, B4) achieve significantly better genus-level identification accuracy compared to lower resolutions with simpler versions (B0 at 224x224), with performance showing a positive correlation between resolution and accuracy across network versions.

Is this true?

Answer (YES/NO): YES